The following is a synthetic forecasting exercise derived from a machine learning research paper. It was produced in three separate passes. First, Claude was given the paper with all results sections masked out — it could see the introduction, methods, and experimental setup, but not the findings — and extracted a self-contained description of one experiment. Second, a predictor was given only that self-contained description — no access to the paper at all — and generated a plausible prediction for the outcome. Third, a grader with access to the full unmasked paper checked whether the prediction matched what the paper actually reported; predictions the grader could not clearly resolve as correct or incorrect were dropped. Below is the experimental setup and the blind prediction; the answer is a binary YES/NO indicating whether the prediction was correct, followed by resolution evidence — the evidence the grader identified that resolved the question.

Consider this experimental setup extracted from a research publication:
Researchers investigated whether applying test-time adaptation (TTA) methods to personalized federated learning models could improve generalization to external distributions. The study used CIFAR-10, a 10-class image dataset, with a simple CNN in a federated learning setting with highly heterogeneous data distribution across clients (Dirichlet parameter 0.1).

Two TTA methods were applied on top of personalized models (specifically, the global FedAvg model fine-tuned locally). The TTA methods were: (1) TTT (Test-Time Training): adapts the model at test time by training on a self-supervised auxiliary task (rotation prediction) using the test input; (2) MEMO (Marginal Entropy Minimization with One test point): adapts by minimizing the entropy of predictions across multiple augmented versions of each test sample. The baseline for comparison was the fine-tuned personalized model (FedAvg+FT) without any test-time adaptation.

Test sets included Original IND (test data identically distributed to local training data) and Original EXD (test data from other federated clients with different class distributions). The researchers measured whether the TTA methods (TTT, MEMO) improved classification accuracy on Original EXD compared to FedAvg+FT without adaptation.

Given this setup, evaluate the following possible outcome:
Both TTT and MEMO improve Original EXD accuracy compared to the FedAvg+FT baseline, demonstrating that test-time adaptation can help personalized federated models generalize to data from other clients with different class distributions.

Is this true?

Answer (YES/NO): NO